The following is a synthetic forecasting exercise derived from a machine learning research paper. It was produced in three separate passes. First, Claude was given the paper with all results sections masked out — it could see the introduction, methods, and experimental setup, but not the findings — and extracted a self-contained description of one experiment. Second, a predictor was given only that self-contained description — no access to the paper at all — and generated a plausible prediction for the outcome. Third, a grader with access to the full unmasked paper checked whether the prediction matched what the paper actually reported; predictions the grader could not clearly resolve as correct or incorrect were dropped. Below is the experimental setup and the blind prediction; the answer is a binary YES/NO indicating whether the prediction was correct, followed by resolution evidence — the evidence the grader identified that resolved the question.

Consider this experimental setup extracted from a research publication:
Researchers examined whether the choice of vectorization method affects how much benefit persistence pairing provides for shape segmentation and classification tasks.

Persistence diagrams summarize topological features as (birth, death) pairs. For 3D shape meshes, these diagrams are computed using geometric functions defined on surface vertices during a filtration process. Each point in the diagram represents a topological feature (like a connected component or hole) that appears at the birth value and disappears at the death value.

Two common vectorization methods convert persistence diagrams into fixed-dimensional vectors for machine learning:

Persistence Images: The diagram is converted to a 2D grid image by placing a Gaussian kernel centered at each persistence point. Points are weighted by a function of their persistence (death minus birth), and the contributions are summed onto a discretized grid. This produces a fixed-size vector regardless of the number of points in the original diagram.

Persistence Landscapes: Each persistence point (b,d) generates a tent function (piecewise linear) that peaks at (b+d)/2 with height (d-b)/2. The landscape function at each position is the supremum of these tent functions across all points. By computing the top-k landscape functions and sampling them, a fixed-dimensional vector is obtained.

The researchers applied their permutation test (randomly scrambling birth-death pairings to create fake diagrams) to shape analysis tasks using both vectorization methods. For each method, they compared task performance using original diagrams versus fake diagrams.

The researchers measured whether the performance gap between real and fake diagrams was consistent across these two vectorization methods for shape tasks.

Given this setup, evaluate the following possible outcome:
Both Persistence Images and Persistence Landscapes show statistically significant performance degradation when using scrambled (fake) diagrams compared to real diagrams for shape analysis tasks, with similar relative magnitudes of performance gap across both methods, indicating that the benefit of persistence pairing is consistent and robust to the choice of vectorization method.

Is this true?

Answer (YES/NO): NO